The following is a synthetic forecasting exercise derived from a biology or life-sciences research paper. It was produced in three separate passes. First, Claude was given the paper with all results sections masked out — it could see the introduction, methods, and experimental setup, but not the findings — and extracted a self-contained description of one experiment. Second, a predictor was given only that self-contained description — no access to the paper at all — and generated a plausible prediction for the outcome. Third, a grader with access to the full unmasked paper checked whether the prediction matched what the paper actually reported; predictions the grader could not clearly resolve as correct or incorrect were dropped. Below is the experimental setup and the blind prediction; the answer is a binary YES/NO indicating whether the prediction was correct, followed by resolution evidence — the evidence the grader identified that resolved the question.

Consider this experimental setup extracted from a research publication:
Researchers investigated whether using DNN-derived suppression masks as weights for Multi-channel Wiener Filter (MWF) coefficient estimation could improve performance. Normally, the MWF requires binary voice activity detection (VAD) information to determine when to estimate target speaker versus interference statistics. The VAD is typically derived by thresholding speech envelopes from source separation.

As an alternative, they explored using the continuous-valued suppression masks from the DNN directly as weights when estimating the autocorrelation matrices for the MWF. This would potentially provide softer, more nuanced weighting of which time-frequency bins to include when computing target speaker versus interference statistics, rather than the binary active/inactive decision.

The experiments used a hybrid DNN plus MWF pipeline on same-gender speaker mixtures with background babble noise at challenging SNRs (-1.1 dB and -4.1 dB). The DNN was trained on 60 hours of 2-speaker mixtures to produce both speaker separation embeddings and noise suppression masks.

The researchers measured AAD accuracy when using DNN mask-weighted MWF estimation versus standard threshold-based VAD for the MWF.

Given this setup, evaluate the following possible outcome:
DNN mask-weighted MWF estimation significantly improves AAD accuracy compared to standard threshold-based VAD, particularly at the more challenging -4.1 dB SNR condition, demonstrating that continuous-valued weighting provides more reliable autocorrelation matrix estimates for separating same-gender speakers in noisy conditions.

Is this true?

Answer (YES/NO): NO